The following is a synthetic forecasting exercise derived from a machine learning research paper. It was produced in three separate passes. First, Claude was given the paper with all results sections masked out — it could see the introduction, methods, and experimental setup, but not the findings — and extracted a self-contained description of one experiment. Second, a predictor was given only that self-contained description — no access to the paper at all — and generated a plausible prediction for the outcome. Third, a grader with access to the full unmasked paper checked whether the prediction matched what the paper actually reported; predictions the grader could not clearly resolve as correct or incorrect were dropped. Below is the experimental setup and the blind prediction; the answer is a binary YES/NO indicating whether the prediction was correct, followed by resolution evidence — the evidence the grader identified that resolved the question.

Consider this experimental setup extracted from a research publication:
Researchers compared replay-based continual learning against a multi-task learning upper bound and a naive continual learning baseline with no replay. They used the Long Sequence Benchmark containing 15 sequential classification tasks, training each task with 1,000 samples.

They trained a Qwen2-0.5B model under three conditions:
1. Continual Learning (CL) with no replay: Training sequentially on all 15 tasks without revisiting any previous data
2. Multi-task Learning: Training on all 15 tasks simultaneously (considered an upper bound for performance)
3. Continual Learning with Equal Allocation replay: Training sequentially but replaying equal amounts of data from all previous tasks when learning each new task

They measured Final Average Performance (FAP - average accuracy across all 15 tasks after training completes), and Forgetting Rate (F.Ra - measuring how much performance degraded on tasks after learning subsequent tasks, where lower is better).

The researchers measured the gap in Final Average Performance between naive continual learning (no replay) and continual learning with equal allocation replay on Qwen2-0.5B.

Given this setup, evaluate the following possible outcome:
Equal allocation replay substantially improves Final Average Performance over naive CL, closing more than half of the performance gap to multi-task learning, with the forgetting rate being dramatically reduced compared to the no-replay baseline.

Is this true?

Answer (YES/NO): YES